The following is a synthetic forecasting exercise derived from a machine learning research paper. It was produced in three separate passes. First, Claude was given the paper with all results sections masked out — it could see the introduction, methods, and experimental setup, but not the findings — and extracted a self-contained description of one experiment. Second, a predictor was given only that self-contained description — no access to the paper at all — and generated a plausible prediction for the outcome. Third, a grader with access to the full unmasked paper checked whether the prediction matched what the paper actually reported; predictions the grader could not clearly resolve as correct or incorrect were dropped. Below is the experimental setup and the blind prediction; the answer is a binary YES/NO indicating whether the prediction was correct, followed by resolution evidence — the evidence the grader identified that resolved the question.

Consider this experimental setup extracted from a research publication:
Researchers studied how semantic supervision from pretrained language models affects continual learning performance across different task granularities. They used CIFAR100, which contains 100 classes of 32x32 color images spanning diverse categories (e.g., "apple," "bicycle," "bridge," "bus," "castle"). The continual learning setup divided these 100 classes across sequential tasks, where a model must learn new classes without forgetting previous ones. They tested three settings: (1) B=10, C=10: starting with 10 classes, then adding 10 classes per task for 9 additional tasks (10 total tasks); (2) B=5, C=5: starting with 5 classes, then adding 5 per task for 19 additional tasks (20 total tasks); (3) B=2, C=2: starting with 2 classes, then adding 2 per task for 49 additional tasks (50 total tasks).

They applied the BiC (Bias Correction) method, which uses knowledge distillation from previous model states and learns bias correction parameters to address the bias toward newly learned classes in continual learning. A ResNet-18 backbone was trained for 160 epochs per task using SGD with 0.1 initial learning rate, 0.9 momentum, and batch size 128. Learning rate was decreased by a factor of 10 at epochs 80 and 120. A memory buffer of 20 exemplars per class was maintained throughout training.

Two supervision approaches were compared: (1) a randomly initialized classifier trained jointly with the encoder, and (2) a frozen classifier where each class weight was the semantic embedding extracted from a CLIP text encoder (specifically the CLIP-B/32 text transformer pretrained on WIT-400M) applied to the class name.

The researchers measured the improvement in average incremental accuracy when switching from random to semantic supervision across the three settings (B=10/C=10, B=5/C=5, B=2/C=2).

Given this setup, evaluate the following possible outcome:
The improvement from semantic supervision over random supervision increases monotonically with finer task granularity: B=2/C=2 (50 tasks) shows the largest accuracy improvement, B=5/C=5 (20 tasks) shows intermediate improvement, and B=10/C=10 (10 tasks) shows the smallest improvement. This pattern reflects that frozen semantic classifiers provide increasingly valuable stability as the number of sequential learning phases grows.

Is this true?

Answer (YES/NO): NO